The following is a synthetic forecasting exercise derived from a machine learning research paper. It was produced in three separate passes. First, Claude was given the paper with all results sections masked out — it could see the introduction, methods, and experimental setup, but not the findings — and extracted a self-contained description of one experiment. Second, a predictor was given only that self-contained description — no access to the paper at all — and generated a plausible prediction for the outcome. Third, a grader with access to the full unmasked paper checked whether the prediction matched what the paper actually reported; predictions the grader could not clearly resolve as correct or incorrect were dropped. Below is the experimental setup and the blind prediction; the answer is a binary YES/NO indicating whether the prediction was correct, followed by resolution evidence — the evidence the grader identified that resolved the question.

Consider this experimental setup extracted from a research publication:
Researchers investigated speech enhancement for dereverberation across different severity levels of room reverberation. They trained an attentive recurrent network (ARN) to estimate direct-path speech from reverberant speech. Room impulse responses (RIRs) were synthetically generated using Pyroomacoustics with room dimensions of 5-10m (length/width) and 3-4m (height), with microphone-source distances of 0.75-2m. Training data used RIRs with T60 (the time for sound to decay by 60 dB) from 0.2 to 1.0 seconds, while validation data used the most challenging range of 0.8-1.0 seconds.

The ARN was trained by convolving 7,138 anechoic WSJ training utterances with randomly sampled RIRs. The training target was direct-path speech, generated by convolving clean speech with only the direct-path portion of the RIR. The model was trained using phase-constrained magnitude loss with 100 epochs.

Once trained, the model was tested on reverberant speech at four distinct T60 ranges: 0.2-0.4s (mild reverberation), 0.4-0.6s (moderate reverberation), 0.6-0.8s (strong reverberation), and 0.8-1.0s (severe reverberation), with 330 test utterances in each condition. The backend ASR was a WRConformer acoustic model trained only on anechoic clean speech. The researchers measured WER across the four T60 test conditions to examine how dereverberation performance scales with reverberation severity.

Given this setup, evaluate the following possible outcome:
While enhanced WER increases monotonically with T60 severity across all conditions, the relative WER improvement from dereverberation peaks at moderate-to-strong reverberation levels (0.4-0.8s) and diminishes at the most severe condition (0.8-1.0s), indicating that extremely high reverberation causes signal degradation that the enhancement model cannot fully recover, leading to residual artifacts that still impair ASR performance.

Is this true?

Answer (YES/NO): NO